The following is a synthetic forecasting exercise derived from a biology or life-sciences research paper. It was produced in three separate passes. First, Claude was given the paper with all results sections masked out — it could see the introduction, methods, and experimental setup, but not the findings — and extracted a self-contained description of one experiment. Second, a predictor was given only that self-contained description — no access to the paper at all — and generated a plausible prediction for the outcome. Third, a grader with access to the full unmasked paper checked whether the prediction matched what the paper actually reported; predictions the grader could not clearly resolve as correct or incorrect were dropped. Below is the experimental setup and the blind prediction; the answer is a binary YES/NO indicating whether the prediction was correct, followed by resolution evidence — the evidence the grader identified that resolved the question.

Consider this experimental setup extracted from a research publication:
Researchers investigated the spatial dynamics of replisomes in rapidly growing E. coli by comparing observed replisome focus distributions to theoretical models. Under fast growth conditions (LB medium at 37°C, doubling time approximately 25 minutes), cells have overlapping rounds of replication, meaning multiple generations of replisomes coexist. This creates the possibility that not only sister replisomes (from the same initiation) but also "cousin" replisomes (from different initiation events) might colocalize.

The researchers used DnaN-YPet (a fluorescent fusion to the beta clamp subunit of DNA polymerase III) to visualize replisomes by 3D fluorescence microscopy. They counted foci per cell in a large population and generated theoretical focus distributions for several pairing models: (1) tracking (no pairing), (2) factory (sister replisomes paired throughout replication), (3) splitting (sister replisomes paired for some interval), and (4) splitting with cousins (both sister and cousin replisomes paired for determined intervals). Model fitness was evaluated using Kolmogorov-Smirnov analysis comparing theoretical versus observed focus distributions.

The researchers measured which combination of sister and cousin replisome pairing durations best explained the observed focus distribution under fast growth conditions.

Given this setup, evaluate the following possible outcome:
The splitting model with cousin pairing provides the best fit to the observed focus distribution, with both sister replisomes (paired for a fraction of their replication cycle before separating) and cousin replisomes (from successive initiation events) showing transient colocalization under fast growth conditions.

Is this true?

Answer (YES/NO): YES